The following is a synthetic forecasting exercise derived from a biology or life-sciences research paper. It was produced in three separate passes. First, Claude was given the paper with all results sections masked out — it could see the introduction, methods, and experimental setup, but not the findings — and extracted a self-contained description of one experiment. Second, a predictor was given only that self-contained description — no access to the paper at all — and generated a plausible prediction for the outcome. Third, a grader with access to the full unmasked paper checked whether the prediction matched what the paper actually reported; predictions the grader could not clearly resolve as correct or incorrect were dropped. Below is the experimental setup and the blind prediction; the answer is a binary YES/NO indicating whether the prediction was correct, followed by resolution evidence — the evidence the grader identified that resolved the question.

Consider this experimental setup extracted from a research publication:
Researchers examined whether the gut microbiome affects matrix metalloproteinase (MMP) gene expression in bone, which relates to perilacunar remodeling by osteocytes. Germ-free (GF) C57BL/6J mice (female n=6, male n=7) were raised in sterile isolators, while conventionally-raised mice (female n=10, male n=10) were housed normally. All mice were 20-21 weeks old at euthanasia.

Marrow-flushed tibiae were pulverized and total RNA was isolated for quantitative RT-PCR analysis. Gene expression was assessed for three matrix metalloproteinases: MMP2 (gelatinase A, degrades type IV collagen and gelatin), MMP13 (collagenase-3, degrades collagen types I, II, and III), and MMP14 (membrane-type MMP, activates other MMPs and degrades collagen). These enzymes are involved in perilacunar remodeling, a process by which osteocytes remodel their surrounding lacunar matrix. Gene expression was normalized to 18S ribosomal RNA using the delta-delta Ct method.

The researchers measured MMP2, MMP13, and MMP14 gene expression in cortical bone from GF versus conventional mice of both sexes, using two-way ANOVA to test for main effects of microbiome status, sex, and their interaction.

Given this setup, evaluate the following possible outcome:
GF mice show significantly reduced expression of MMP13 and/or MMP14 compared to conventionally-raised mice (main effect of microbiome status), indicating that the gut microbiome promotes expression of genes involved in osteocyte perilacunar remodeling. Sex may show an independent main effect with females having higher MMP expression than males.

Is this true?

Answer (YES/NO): NO